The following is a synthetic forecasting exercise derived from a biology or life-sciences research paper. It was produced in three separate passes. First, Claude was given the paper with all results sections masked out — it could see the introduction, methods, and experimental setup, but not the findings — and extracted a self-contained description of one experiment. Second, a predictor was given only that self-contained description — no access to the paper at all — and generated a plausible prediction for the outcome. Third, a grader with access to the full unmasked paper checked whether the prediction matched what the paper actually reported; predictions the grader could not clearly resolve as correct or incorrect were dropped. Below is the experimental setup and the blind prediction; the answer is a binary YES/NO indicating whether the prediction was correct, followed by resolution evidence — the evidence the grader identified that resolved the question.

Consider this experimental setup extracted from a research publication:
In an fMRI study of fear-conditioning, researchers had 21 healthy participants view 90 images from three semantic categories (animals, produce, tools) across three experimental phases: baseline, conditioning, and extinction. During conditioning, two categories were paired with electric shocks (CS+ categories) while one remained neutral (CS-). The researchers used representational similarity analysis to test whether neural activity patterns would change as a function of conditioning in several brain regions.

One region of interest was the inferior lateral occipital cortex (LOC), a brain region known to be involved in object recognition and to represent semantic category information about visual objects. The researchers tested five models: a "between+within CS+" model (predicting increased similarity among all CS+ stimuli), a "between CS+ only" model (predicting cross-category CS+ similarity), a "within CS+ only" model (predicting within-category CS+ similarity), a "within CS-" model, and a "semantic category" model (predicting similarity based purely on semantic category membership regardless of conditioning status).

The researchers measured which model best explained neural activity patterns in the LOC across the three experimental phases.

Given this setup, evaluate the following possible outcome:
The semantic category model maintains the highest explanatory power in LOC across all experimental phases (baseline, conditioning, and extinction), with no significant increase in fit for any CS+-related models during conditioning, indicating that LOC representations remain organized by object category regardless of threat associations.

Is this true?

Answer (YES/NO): YES